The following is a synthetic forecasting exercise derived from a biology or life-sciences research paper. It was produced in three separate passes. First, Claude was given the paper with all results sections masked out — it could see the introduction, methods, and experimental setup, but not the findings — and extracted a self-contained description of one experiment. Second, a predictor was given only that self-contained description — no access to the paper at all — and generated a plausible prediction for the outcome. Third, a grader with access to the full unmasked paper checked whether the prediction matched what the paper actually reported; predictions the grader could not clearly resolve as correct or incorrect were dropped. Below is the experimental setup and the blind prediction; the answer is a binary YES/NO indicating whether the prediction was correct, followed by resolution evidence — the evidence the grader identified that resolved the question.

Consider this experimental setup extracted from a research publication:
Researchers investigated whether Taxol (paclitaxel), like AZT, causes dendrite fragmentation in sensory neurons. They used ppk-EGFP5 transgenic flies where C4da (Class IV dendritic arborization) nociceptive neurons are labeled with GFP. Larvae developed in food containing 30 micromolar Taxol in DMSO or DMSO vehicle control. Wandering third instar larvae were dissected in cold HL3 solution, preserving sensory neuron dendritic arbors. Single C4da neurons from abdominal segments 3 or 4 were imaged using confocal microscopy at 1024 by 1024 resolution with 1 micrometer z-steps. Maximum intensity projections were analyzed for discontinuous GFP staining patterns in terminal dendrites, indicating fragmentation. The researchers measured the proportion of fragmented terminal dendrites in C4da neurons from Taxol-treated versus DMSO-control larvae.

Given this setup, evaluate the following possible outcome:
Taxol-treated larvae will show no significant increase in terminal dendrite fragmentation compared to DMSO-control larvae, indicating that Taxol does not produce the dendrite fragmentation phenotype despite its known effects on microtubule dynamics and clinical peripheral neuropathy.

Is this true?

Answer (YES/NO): NO